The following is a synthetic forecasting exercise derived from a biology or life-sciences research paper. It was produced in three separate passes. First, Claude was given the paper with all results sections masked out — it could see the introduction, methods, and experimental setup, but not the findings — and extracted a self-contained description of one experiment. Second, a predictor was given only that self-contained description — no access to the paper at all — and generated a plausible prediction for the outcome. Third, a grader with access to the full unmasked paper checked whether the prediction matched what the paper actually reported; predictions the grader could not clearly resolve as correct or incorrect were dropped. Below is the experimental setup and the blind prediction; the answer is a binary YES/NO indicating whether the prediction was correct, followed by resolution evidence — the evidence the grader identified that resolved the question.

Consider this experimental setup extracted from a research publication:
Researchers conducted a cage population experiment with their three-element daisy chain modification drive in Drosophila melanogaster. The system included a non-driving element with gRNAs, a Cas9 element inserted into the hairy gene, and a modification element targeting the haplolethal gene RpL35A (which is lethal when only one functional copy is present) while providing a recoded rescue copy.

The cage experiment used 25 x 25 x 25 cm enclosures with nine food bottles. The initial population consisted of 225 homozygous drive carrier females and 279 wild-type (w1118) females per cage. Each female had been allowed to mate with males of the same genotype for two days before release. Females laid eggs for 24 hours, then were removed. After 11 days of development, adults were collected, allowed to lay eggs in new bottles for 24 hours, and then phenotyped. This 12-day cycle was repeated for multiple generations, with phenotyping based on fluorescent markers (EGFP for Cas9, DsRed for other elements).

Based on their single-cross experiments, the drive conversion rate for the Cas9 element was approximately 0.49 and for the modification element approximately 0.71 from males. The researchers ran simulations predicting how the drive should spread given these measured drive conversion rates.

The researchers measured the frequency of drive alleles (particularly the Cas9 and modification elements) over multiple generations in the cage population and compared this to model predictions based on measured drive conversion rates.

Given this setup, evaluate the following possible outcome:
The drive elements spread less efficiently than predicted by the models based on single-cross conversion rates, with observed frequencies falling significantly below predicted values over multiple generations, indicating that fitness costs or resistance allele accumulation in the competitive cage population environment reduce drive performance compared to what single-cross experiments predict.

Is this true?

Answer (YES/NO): YES